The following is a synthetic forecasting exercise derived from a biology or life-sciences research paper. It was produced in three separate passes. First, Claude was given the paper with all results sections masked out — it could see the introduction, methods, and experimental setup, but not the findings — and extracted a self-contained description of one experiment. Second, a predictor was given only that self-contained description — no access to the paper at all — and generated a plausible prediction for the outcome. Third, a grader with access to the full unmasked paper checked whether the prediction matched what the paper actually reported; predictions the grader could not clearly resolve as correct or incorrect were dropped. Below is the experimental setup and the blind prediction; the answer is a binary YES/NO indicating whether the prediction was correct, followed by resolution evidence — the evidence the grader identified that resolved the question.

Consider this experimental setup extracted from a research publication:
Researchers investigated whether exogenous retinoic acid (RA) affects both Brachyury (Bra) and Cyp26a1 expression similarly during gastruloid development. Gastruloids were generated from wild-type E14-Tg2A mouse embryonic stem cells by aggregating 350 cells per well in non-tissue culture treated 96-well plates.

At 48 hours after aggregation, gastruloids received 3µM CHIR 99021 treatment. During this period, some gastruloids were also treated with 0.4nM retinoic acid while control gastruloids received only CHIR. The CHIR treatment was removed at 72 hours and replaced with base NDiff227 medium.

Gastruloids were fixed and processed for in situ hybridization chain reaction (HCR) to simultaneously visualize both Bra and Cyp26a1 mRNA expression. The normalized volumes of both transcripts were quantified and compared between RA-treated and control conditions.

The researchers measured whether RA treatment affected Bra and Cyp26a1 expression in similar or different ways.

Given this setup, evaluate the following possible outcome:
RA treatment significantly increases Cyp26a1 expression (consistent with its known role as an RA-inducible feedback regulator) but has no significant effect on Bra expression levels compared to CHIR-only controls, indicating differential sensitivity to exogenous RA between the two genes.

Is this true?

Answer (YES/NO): NO